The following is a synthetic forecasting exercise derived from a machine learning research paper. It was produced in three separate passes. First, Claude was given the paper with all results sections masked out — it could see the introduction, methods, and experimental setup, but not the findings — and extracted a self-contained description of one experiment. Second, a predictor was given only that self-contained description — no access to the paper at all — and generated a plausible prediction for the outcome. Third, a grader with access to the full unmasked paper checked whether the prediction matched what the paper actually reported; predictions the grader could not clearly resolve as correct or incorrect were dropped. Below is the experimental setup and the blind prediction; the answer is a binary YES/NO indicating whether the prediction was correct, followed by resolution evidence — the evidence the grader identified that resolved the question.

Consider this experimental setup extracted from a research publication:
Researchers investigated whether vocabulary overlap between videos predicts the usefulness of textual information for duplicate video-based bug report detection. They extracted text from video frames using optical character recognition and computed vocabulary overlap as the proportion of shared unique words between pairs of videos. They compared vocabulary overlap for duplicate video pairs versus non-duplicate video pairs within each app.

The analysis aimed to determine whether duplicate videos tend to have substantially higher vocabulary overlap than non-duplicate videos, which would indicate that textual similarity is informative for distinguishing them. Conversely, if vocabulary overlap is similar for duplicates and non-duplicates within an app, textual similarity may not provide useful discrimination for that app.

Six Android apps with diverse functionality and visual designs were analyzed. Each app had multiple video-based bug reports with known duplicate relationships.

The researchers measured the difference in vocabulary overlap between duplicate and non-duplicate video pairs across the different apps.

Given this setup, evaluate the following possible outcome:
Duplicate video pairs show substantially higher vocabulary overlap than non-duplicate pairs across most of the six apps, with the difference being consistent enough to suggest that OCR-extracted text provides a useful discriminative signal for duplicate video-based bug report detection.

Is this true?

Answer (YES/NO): NO